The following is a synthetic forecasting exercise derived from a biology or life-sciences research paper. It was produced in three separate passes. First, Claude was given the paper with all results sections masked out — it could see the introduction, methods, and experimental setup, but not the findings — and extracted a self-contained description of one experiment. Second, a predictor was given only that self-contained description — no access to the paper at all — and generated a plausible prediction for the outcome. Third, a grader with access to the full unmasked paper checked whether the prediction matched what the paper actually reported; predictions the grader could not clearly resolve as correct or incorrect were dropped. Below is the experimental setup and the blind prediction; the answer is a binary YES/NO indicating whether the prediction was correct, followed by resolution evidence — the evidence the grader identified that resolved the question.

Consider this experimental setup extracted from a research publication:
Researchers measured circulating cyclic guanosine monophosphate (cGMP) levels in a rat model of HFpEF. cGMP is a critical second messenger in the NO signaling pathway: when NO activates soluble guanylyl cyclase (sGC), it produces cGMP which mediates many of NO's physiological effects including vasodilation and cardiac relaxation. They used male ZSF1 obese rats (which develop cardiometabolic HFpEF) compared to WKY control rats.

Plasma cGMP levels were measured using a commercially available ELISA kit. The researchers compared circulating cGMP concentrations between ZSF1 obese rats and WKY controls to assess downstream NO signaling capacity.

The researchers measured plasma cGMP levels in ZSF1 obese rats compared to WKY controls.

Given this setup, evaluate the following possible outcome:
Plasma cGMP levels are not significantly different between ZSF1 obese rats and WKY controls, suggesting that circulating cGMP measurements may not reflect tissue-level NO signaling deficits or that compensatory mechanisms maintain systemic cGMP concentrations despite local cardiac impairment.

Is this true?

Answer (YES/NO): NO